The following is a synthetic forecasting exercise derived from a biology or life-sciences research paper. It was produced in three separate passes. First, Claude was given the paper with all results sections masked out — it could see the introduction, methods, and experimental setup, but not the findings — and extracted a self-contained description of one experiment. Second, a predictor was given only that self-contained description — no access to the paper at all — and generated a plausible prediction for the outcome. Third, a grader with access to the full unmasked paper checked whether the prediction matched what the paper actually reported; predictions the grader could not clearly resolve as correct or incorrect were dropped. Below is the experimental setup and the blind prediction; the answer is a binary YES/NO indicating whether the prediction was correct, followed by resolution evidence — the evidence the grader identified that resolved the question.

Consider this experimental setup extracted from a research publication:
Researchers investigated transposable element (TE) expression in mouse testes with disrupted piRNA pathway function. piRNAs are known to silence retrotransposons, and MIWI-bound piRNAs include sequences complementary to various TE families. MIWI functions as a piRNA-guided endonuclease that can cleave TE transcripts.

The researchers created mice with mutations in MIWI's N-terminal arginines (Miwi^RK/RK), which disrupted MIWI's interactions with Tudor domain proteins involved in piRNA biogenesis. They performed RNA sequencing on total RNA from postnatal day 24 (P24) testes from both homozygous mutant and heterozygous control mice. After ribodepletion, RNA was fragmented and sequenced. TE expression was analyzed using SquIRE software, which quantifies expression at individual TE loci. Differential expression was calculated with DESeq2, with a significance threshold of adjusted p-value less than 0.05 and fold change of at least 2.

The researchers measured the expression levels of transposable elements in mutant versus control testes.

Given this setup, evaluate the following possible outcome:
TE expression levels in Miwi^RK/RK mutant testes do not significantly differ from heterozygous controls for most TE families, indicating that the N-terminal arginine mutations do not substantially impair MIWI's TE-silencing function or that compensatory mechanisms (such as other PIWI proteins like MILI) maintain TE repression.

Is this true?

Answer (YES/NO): NO